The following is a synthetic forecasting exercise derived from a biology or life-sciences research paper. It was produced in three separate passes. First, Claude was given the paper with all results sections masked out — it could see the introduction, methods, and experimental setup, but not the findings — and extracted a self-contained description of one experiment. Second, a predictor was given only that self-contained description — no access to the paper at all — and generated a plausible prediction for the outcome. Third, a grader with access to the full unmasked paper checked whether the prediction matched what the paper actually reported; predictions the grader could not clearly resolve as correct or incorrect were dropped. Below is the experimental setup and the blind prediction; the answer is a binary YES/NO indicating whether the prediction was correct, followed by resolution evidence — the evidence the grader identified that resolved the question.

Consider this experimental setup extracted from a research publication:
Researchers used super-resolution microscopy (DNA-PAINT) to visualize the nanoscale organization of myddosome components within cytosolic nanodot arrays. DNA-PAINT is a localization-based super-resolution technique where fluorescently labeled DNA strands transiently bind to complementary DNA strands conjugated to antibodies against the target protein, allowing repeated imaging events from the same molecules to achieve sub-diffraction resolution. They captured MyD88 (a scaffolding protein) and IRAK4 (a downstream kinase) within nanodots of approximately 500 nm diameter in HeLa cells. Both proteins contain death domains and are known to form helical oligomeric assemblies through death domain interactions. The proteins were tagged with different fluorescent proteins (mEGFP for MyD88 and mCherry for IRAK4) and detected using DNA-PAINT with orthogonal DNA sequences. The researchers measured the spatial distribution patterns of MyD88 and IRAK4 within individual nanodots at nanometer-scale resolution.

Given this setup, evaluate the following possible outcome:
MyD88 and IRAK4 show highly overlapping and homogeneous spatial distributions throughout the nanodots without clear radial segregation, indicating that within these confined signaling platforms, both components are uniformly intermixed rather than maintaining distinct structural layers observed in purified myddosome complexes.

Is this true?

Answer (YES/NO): NO